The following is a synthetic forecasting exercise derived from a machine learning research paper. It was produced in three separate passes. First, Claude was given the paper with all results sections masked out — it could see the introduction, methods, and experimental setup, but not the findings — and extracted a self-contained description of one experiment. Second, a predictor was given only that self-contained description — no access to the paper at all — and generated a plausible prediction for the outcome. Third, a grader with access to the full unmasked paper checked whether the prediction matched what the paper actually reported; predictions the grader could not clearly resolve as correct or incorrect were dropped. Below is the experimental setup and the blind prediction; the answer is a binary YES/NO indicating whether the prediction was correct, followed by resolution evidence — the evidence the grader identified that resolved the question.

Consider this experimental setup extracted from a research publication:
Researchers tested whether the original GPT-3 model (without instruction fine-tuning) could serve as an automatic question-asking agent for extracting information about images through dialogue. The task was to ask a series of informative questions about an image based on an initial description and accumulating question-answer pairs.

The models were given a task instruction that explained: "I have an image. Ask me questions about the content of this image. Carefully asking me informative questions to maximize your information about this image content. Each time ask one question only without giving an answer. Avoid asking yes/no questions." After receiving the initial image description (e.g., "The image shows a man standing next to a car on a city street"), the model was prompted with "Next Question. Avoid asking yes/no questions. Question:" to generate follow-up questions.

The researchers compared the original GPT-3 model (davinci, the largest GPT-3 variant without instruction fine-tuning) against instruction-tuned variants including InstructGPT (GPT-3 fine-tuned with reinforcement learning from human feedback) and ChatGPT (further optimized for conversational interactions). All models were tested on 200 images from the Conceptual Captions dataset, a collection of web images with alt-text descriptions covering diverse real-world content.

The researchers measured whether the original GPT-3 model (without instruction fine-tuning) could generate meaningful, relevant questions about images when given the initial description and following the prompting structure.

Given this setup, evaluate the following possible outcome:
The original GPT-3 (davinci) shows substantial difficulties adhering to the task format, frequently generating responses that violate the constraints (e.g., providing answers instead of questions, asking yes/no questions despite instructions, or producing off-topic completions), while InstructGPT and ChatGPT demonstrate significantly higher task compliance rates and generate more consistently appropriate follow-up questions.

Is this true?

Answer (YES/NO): YES